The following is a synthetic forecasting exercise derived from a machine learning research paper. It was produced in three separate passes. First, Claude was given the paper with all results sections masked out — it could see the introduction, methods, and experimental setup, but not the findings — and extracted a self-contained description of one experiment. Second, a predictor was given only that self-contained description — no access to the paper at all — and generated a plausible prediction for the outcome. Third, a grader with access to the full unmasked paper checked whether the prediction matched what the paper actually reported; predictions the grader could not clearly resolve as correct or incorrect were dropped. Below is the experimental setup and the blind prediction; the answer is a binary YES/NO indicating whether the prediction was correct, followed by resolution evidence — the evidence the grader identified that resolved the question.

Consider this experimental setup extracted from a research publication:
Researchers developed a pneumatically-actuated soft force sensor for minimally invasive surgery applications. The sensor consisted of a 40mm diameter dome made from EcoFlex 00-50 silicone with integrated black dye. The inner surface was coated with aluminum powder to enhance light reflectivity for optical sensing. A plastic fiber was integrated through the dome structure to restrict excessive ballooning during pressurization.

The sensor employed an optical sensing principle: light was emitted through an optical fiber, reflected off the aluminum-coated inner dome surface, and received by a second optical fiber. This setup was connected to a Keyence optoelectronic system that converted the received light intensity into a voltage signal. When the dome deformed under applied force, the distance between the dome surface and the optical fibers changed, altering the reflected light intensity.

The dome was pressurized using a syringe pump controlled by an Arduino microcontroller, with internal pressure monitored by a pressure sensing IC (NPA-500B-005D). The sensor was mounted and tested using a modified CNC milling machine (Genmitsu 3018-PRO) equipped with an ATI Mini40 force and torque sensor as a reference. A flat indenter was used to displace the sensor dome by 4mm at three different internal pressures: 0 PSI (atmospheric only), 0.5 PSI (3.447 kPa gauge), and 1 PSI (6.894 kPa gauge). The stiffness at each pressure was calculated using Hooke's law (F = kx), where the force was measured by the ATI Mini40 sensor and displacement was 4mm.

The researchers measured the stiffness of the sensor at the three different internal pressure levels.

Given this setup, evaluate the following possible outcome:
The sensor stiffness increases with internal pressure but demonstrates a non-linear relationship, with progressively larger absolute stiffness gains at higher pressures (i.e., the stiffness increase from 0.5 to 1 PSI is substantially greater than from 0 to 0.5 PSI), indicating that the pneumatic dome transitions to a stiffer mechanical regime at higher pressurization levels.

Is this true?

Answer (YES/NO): YES